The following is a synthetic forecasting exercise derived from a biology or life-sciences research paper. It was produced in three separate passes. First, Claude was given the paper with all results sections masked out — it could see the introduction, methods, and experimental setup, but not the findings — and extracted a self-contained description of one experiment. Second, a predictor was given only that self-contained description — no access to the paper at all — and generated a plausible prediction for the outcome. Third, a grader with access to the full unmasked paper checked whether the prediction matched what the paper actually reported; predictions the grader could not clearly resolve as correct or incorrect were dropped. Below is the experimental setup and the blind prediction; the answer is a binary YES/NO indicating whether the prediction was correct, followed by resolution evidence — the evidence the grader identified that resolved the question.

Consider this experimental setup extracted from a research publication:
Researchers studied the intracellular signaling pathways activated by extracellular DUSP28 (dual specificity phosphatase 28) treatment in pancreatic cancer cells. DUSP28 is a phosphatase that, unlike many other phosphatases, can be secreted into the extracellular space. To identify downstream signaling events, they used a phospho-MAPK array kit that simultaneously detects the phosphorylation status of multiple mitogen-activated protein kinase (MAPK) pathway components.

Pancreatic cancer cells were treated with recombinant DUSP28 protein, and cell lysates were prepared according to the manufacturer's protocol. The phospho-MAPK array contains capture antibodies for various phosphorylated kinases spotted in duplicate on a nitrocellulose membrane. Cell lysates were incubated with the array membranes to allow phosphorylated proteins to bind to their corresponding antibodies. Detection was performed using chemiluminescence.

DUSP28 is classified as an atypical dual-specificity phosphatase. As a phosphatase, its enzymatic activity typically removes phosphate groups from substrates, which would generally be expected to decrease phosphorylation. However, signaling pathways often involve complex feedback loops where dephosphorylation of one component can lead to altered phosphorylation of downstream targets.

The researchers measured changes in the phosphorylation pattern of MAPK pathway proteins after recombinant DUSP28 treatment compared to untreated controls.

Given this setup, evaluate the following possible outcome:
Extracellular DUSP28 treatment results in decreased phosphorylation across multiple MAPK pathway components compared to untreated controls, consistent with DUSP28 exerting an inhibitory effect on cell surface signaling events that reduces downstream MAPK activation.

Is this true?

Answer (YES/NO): NO